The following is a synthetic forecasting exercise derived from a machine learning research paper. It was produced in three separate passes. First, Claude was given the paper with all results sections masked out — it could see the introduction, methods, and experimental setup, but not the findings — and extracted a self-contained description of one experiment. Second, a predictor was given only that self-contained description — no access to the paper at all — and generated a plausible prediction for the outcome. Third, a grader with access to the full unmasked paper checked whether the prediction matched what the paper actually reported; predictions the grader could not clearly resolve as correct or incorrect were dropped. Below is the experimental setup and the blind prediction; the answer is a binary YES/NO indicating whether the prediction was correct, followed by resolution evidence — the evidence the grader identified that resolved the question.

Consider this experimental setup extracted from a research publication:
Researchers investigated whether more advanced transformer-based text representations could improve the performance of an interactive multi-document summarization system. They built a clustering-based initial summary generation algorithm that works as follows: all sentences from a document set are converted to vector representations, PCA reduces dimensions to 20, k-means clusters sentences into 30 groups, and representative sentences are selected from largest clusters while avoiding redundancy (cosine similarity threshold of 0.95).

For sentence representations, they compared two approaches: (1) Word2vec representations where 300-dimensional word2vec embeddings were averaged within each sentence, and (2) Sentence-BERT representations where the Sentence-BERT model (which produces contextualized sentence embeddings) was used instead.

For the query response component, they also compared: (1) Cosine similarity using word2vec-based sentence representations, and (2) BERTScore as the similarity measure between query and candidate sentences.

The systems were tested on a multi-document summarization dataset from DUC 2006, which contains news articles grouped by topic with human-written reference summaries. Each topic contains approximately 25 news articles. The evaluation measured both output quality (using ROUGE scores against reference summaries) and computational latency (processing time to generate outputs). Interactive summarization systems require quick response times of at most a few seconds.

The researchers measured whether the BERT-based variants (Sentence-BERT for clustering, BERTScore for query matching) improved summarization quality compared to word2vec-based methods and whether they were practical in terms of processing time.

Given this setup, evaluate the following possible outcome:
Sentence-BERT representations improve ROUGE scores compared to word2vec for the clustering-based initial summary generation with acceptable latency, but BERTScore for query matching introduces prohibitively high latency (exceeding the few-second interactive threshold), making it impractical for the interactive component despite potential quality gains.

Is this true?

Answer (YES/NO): NO